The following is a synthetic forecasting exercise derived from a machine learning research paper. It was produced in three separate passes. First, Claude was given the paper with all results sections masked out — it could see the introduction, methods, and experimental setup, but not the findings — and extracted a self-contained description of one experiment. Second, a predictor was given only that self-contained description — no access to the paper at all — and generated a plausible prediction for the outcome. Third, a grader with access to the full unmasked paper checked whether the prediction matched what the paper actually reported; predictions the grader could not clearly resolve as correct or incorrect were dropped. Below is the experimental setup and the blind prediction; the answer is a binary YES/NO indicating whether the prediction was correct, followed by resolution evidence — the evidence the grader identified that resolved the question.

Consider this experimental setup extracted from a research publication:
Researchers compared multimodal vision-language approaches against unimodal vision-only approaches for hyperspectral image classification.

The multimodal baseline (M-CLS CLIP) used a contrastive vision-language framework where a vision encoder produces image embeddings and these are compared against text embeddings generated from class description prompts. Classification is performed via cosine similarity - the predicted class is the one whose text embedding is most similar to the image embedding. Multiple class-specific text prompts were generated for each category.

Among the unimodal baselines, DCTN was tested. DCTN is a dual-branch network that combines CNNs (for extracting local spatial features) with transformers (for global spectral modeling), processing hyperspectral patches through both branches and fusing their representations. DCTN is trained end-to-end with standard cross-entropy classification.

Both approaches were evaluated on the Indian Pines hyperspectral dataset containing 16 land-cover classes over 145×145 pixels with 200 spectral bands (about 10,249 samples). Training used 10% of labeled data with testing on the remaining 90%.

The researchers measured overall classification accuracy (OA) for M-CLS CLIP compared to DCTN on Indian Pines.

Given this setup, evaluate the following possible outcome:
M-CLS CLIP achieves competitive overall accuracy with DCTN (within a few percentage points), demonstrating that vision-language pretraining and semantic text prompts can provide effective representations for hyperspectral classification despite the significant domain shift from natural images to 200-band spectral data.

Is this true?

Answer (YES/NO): YES